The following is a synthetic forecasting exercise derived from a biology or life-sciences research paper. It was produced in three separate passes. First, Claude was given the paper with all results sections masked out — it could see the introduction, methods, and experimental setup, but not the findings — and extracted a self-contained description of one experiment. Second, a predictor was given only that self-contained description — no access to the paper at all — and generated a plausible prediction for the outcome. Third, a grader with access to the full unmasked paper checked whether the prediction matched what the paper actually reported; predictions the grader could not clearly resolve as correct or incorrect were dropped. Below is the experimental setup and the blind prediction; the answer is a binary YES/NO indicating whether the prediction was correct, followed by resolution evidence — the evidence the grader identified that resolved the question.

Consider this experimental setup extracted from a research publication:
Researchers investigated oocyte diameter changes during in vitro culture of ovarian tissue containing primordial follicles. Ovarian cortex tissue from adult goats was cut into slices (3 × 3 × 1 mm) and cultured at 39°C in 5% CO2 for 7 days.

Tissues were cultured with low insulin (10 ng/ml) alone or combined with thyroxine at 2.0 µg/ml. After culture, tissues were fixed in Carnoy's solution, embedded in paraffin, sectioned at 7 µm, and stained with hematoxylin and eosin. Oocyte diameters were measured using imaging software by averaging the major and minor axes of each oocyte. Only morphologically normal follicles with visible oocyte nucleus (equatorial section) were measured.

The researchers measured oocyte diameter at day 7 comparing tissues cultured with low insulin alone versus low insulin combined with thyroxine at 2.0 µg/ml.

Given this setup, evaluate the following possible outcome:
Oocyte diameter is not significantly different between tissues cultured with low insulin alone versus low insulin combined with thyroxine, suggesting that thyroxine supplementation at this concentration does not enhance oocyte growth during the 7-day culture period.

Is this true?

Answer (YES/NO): NO